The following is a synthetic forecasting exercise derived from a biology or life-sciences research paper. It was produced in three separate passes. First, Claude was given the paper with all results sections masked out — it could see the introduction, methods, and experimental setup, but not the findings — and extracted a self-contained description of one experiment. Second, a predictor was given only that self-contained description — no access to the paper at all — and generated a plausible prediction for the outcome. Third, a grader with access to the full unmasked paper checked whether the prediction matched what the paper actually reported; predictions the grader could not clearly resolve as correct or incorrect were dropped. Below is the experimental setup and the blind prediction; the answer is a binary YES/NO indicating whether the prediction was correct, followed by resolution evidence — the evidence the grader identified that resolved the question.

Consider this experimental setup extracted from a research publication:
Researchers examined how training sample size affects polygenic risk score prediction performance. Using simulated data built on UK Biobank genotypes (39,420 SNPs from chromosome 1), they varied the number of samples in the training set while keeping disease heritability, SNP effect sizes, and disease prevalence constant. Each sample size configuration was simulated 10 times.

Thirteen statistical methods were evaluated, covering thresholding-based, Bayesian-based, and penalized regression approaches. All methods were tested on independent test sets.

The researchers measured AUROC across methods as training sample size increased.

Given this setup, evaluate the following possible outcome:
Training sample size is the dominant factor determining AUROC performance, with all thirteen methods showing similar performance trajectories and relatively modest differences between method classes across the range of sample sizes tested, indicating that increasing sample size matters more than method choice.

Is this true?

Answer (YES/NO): NO